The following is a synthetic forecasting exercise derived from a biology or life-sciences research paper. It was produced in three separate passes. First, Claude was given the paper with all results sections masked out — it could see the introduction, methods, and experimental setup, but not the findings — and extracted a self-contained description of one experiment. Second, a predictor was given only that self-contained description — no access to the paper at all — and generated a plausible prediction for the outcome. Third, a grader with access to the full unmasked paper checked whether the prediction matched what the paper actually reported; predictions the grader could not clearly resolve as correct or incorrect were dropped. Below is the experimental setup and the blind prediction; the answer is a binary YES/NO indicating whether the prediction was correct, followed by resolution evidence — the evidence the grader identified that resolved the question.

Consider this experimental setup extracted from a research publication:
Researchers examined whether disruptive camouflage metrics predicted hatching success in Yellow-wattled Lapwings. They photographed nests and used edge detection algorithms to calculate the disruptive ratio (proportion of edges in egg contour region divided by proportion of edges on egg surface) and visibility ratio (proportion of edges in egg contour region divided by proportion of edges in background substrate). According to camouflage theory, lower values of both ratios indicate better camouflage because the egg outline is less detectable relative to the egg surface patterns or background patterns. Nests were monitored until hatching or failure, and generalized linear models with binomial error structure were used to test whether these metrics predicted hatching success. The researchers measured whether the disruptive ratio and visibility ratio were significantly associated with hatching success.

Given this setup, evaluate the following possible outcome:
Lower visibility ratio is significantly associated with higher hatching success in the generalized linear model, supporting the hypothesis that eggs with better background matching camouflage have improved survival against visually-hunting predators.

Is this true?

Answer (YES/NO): NO